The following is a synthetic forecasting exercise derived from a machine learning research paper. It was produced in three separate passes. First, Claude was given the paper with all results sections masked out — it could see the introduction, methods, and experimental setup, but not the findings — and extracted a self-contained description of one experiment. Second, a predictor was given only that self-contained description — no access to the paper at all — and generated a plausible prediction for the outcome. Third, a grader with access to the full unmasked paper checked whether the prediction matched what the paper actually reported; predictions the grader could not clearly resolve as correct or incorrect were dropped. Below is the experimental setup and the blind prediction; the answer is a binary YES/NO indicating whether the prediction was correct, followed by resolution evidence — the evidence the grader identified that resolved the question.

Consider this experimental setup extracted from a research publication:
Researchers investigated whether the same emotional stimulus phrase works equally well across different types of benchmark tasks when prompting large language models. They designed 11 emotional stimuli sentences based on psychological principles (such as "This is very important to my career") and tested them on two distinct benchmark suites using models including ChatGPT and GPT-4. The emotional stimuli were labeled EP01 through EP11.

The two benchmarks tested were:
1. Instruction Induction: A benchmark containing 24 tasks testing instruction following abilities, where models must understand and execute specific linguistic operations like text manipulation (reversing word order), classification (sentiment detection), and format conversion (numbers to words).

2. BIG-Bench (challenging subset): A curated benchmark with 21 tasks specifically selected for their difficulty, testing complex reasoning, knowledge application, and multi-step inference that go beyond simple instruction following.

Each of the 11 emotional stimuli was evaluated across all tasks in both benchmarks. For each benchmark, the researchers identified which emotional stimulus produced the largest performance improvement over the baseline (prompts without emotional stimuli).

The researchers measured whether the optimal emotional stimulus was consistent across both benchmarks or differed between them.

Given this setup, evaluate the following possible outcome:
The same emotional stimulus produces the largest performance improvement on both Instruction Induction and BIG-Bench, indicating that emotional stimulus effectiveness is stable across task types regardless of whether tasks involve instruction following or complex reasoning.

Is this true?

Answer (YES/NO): NO